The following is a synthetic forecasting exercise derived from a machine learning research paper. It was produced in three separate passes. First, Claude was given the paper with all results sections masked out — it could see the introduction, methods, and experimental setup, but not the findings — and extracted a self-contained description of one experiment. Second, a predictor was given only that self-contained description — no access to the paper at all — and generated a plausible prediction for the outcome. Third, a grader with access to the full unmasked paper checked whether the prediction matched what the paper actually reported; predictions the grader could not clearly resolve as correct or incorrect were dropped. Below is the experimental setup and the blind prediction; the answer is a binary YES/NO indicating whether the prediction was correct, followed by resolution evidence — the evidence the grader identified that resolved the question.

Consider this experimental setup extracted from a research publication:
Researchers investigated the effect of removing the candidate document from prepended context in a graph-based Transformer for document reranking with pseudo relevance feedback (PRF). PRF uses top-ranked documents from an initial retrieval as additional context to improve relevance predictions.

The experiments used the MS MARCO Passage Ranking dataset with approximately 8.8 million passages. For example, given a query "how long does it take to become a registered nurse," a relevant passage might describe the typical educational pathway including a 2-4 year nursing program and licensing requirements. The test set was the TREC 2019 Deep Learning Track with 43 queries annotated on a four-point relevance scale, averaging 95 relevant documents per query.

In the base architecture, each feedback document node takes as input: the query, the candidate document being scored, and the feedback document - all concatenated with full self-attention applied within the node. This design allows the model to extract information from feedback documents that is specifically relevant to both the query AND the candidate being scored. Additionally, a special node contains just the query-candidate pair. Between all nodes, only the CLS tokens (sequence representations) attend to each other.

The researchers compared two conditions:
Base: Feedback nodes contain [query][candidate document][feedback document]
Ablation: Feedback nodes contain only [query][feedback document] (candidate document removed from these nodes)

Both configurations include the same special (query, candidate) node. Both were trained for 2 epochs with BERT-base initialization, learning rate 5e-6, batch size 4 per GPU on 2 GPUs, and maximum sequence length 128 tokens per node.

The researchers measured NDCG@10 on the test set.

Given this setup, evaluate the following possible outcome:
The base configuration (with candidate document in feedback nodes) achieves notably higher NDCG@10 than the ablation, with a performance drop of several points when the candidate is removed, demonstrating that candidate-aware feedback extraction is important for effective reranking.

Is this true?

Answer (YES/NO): NO